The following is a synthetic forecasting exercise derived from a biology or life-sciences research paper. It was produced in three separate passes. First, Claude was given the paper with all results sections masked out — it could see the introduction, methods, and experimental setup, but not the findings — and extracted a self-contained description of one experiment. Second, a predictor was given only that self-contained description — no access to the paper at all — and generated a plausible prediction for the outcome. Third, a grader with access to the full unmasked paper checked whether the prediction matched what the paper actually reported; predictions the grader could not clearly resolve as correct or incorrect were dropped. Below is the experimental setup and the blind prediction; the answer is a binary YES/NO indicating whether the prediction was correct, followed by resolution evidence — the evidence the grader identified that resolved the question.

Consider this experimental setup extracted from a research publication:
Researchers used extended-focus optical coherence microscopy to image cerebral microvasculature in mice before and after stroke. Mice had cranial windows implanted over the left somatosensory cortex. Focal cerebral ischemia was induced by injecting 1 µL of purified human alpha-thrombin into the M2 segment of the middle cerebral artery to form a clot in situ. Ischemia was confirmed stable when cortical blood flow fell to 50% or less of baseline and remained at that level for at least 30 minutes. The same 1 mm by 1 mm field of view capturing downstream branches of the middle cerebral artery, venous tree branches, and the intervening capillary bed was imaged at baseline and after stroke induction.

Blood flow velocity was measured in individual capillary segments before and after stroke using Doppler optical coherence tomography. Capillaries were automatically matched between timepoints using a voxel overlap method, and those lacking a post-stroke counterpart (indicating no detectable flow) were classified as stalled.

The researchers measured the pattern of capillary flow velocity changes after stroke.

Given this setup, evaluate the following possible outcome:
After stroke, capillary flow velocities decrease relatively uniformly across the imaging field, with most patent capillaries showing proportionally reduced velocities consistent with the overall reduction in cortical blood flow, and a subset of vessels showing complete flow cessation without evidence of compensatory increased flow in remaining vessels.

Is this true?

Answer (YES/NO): NO